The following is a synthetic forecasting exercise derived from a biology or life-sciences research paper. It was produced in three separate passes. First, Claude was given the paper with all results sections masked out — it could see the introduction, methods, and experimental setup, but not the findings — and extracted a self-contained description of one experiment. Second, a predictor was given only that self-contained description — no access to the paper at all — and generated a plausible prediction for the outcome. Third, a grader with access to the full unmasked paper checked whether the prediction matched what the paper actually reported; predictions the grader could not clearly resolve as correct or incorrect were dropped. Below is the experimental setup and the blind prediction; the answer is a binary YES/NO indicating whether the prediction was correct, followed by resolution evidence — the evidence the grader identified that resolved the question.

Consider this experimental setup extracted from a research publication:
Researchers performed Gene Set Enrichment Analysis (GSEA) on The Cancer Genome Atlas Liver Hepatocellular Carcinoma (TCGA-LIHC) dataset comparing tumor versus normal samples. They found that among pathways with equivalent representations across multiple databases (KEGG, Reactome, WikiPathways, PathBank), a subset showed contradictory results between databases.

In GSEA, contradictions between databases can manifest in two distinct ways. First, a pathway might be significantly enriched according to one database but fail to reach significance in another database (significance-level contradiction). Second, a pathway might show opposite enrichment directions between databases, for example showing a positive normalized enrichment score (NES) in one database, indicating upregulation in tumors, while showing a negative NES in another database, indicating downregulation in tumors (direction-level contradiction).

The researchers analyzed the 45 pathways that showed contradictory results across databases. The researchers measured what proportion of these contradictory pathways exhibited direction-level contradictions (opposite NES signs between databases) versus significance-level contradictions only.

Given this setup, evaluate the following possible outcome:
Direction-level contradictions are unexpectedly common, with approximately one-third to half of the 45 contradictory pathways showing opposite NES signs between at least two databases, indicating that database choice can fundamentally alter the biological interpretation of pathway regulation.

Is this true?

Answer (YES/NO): NO